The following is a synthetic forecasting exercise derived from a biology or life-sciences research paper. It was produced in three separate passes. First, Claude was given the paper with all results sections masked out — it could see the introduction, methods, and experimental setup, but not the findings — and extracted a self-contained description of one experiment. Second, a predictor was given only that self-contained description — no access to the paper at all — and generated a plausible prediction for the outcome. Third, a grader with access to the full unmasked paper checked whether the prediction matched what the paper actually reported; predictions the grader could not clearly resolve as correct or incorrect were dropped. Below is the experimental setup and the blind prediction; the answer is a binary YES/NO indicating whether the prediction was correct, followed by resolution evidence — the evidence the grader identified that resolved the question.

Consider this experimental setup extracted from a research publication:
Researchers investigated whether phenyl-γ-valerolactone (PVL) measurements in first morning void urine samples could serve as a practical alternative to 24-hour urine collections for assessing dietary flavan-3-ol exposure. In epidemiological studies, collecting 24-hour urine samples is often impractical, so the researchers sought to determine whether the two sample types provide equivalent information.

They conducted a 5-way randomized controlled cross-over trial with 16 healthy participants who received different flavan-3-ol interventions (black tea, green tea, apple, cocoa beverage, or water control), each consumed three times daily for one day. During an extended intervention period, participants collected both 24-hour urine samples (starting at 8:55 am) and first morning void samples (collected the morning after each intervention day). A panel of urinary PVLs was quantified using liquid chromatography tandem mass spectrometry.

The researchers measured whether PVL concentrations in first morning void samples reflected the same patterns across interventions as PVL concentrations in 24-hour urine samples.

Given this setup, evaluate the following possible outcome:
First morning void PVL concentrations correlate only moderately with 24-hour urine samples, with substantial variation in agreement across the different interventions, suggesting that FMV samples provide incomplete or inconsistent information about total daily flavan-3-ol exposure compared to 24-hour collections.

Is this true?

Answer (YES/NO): NO